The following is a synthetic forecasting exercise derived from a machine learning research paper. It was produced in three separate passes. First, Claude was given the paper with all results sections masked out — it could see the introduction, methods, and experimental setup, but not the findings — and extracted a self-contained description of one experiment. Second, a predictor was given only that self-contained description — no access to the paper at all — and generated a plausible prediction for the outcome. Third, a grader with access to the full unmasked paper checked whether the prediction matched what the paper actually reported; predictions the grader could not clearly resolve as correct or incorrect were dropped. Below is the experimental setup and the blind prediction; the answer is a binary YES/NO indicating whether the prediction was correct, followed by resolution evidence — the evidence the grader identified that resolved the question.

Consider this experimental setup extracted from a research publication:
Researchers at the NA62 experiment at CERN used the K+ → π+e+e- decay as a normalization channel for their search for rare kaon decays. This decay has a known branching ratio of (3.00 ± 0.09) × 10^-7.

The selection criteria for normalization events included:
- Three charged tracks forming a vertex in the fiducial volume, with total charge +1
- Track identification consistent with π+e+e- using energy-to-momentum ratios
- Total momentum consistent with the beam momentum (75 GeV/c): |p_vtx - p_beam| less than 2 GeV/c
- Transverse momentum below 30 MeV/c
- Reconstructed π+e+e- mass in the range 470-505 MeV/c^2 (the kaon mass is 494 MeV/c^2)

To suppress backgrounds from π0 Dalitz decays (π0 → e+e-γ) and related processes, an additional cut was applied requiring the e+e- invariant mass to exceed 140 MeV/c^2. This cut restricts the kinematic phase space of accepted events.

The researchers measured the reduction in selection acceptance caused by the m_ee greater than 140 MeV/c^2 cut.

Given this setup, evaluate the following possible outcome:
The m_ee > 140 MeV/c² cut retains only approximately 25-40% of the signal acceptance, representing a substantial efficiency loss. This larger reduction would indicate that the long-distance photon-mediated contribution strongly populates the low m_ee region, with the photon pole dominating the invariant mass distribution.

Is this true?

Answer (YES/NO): NO